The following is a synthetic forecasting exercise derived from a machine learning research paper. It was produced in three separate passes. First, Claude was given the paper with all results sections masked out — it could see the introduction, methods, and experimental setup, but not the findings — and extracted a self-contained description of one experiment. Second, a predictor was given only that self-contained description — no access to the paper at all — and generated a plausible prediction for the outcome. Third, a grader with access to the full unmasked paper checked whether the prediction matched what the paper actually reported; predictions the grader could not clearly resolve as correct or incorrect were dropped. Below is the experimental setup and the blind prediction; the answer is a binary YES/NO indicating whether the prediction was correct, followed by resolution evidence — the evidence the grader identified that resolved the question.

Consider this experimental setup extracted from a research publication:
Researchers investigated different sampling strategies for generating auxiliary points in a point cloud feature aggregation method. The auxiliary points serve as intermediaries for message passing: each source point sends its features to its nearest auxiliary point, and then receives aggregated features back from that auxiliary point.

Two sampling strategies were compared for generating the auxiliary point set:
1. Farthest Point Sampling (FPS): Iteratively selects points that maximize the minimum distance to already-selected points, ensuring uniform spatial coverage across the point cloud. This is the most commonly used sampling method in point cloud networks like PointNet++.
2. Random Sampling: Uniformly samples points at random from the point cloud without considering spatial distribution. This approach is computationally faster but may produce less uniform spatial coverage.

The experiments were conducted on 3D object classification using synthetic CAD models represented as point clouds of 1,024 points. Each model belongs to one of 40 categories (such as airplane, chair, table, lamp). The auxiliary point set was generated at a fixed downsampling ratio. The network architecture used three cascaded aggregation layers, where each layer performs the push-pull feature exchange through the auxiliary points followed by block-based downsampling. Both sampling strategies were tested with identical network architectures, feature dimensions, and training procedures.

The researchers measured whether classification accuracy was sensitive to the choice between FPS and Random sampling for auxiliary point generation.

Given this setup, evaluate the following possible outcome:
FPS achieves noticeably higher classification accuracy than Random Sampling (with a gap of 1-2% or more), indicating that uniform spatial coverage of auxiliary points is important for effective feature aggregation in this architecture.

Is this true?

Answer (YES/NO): NO